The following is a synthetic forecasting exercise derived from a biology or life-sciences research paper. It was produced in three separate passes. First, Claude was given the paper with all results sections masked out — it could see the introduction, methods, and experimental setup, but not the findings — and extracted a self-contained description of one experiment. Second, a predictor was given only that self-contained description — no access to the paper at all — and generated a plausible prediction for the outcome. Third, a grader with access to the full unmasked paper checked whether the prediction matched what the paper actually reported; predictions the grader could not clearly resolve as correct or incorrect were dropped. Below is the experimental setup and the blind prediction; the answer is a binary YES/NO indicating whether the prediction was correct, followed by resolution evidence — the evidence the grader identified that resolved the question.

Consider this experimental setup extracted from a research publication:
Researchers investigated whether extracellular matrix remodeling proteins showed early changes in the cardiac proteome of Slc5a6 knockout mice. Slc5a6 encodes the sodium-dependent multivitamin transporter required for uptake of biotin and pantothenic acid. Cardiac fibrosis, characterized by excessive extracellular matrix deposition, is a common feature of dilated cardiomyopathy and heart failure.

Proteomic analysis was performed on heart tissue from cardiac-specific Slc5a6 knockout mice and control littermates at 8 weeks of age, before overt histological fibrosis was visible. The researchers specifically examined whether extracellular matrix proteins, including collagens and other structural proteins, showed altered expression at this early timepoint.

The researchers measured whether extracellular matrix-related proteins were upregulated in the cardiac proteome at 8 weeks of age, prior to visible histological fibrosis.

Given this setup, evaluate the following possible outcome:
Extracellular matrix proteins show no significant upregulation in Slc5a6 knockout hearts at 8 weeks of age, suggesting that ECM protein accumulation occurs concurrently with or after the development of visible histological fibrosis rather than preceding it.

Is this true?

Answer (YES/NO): NO